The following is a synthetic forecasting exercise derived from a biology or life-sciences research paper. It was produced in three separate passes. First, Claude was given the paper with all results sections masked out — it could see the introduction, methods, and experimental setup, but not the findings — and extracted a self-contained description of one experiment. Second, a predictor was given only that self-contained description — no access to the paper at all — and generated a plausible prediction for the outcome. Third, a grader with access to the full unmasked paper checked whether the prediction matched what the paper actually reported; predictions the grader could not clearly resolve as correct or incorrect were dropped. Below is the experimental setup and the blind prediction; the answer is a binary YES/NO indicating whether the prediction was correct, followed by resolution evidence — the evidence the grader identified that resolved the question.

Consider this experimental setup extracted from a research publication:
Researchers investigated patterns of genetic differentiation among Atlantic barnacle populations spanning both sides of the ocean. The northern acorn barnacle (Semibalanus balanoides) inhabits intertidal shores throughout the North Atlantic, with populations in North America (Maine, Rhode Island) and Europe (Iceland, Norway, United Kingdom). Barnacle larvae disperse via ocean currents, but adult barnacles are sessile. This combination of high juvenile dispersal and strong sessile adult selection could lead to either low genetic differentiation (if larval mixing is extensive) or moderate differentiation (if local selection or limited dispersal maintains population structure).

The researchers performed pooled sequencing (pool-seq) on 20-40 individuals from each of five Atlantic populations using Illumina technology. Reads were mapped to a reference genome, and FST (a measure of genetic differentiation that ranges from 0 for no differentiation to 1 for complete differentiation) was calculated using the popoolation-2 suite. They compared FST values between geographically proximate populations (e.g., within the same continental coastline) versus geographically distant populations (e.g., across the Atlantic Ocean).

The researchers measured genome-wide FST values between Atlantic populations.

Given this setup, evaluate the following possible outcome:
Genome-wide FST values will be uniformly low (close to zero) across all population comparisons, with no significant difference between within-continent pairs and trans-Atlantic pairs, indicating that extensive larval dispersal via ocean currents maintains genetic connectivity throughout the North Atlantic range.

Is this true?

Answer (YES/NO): NO